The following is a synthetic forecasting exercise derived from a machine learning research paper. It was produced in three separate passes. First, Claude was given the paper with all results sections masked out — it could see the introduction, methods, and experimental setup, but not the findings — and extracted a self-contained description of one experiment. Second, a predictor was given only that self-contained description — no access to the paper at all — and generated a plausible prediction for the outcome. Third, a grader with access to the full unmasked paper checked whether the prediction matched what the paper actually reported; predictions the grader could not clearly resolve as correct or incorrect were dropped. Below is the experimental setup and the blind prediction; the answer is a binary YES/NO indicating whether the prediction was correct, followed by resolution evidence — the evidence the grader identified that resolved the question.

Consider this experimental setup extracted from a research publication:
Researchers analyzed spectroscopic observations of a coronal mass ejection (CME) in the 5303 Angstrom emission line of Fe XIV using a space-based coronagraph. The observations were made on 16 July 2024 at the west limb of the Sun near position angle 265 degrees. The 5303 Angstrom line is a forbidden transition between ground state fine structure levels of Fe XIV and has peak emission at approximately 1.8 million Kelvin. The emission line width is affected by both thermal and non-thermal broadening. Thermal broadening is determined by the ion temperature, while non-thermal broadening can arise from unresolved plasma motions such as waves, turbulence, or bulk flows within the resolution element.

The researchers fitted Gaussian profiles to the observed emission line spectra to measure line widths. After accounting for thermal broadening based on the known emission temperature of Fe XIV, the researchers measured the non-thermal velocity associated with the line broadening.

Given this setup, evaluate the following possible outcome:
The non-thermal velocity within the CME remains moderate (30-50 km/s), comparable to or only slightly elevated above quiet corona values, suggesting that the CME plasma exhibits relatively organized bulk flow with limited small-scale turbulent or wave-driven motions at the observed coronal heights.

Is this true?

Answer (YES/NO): NO